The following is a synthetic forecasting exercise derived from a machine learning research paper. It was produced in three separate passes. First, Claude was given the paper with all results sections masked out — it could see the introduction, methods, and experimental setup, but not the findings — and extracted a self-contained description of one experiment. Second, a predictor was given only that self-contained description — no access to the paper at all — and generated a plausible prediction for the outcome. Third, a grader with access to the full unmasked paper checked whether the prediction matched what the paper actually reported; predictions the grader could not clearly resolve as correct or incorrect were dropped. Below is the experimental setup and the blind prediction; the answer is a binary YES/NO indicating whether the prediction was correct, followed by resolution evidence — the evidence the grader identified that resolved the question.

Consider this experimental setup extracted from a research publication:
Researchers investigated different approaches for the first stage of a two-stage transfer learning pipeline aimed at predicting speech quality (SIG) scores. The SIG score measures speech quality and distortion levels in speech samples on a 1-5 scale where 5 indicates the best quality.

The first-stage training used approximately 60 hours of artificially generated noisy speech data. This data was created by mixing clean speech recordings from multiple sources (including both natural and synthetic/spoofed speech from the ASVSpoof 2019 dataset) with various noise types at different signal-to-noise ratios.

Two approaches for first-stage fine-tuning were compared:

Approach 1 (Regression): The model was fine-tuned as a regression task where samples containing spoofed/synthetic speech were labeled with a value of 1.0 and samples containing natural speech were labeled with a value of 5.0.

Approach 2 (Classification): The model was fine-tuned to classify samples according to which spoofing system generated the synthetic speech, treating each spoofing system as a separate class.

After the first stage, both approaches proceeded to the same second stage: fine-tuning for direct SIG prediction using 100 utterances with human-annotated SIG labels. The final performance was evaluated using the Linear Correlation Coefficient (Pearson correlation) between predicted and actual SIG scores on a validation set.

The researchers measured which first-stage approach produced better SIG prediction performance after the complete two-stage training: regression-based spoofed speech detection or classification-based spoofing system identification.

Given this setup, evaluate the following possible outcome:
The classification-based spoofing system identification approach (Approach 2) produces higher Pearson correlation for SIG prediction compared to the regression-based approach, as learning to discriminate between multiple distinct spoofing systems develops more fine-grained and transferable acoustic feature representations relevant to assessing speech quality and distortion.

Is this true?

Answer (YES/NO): NO